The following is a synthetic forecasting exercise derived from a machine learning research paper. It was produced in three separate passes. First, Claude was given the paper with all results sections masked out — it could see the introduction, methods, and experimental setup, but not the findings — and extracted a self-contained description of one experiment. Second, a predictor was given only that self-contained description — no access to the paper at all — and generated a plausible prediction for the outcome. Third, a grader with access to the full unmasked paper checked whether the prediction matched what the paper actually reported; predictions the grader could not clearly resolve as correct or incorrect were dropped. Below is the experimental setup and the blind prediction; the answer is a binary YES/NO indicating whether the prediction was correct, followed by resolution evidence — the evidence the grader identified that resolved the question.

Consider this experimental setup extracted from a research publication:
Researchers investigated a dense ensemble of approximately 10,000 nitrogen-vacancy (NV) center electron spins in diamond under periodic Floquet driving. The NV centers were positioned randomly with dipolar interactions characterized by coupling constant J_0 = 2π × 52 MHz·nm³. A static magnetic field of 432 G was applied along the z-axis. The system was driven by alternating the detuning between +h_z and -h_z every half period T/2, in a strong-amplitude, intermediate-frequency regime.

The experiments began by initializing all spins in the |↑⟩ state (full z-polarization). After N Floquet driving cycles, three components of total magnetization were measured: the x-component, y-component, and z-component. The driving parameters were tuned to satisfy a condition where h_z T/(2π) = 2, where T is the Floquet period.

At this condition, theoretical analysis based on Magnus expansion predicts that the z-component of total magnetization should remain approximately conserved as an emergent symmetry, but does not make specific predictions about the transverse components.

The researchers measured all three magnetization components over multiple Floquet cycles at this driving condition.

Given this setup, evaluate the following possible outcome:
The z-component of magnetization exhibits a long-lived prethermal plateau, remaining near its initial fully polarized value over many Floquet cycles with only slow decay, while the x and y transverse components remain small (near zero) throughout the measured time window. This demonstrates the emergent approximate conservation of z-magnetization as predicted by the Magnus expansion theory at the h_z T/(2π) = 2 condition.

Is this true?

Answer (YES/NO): NO